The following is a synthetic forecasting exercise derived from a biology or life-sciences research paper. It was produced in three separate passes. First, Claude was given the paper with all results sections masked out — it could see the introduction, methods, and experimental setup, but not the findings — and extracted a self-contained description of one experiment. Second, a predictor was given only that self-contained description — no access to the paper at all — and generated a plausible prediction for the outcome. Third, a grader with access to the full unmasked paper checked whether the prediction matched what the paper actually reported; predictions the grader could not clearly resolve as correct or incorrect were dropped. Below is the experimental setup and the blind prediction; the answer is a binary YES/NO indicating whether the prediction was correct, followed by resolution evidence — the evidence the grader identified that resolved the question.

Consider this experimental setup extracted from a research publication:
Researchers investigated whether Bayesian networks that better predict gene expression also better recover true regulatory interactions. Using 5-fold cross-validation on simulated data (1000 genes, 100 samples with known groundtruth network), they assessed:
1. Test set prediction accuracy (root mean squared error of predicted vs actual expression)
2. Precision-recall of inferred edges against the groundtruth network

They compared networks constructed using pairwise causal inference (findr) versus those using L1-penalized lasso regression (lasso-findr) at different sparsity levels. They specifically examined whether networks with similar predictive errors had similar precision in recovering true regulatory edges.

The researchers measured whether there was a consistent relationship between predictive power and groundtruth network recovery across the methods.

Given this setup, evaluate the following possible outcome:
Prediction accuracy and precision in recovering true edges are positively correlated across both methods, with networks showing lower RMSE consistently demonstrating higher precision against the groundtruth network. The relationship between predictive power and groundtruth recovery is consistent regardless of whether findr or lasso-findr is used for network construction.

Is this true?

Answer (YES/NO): NO